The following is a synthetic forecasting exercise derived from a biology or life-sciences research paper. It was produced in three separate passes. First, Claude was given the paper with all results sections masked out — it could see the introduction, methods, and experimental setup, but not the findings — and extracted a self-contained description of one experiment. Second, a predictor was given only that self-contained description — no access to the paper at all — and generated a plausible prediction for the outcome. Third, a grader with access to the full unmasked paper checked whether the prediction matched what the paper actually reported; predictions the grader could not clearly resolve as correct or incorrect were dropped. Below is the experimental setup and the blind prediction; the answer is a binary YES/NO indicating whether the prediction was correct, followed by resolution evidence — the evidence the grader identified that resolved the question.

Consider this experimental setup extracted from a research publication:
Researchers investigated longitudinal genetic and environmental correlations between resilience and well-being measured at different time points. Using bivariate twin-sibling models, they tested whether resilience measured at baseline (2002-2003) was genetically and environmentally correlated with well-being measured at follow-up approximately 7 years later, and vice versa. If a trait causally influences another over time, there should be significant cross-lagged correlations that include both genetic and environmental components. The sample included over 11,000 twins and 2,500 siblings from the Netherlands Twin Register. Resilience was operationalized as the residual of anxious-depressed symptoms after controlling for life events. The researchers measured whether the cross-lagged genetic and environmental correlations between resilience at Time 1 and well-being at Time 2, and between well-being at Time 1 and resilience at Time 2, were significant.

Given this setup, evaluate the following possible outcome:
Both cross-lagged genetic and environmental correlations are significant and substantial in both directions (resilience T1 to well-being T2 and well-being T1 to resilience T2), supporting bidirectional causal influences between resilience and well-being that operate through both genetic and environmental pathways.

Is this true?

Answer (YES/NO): NO